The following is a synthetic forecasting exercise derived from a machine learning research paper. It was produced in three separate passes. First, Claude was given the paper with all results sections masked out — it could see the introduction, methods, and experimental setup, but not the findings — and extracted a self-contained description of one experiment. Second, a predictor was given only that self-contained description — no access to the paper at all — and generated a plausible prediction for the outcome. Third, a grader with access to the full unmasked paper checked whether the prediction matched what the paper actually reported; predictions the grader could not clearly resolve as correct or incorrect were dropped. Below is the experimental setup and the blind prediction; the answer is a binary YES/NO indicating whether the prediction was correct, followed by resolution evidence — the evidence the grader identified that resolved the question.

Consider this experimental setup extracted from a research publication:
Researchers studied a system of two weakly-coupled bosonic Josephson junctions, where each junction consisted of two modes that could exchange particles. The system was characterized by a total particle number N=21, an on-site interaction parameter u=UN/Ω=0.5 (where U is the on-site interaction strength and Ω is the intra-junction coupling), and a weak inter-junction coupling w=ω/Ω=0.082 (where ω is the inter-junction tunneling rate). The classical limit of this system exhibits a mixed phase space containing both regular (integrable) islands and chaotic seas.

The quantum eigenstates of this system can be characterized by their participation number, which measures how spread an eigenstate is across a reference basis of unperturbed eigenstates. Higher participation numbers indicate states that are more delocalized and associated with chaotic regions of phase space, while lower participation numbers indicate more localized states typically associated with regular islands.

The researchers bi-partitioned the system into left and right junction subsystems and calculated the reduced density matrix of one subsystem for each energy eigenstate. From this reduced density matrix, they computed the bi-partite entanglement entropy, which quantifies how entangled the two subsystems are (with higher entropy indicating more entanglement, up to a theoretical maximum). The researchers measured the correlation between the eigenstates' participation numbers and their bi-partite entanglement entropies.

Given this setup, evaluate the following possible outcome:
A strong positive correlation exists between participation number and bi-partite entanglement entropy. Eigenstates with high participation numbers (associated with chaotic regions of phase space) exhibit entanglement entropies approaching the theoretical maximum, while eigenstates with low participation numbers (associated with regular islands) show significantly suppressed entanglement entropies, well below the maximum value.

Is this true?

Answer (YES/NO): NO